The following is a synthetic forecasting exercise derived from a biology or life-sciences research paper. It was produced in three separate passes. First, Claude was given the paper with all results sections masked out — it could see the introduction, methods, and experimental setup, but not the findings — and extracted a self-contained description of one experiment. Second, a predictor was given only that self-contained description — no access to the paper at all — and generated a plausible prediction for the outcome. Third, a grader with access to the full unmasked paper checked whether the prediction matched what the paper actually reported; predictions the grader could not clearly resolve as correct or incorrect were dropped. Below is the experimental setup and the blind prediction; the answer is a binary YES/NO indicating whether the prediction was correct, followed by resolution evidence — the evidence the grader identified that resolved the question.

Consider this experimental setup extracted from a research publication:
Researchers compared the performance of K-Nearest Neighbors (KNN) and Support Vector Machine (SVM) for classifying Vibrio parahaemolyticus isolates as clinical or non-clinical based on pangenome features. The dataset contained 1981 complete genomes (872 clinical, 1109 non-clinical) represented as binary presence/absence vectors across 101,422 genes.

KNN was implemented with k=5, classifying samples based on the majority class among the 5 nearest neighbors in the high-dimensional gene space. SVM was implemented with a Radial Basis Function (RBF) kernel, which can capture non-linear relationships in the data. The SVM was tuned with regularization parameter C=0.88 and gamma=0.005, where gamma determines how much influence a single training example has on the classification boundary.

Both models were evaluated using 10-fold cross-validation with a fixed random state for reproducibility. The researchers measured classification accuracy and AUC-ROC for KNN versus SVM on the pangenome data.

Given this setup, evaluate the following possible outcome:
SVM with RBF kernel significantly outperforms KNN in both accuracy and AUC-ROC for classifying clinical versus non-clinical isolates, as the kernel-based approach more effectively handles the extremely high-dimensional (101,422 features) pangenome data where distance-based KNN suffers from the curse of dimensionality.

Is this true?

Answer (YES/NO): NO